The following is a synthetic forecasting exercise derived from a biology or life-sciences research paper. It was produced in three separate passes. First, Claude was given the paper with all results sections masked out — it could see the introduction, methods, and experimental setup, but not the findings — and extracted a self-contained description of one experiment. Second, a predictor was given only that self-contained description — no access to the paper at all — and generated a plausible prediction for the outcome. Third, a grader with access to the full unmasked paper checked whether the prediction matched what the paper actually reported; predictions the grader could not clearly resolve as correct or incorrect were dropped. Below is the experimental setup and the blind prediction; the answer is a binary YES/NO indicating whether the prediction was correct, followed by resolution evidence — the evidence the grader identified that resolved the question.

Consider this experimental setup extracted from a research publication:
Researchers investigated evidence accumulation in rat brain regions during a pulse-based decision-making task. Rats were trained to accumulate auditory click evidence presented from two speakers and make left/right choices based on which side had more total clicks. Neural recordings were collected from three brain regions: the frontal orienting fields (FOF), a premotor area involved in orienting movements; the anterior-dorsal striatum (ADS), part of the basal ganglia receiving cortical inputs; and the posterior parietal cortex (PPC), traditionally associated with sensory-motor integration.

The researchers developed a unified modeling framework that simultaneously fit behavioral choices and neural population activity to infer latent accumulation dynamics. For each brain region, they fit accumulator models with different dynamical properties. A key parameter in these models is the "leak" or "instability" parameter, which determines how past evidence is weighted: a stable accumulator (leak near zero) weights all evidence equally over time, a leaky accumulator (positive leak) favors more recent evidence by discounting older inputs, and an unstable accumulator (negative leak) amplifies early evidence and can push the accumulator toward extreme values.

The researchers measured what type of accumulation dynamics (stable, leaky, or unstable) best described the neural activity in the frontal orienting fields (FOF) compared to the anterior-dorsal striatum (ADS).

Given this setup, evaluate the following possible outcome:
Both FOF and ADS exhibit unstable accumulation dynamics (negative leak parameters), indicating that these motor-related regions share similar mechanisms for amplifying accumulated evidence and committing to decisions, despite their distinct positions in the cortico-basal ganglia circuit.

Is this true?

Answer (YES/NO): NO